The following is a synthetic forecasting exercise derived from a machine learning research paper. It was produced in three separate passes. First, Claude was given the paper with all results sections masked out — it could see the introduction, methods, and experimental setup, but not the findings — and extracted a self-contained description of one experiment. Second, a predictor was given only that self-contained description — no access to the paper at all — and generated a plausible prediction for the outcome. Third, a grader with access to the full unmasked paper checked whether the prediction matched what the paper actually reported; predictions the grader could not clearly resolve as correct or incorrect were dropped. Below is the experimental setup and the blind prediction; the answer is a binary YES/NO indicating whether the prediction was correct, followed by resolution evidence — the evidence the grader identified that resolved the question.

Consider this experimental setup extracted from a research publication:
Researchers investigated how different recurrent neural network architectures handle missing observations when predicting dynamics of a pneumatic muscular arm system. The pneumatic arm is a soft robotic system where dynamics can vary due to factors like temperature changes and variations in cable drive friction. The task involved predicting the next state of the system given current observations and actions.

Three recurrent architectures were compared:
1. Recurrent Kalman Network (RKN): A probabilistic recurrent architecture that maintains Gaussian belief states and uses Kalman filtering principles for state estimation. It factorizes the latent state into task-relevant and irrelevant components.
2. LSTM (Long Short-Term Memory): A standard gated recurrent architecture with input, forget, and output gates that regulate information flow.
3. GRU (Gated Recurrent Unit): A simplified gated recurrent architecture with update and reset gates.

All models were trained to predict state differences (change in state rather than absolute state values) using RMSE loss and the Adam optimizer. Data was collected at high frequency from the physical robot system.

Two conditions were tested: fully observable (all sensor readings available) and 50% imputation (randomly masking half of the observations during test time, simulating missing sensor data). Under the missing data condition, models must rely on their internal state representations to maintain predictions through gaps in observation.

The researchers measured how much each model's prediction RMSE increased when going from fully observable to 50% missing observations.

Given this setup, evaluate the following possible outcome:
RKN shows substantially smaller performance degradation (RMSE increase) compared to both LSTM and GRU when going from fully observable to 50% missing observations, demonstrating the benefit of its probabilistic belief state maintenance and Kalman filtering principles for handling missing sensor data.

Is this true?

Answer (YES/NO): YES